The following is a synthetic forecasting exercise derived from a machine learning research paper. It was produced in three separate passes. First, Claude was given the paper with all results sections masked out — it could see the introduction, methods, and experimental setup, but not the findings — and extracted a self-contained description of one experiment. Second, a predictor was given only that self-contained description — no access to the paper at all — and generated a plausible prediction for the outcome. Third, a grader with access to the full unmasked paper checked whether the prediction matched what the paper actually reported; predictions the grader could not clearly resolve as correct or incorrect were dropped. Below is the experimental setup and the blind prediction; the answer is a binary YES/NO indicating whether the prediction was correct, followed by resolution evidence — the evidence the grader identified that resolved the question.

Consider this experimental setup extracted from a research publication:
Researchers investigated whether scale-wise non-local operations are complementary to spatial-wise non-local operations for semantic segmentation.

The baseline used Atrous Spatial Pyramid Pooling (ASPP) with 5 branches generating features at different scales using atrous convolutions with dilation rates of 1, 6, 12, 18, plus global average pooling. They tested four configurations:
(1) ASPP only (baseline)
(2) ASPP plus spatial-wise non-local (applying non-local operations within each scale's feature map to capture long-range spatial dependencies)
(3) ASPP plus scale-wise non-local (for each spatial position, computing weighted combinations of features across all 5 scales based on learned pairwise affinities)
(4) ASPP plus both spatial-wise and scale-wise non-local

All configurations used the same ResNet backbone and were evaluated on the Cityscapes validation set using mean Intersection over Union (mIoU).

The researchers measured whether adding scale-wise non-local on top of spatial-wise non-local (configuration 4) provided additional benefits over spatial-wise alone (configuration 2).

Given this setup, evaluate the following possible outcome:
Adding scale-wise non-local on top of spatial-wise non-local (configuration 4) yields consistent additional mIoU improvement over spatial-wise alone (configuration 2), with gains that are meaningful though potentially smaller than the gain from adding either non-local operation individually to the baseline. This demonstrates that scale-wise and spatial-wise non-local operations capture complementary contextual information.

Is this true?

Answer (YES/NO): NO